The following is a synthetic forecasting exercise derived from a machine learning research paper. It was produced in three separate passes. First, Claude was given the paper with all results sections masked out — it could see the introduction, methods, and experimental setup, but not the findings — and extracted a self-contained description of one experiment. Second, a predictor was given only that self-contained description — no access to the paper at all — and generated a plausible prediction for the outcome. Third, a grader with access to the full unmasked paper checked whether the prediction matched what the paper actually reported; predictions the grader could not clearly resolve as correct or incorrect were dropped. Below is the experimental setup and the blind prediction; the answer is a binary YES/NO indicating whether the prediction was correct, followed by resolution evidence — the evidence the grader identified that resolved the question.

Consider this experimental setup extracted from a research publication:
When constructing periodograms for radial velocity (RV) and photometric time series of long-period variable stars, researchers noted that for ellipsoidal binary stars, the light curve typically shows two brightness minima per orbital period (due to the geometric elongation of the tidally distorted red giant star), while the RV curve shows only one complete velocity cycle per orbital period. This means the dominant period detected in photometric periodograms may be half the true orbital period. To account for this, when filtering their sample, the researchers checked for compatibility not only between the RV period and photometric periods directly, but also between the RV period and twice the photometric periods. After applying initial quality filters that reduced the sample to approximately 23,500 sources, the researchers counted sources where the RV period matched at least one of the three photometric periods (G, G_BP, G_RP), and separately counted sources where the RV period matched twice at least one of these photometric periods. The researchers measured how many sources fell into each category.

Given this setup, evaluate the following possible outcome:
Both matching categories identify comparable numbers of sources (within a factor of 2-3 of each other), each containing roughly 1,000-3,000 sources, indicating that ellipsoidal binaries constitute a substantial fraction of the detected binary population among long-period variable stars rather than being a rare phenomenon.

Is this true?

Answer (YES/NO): NO